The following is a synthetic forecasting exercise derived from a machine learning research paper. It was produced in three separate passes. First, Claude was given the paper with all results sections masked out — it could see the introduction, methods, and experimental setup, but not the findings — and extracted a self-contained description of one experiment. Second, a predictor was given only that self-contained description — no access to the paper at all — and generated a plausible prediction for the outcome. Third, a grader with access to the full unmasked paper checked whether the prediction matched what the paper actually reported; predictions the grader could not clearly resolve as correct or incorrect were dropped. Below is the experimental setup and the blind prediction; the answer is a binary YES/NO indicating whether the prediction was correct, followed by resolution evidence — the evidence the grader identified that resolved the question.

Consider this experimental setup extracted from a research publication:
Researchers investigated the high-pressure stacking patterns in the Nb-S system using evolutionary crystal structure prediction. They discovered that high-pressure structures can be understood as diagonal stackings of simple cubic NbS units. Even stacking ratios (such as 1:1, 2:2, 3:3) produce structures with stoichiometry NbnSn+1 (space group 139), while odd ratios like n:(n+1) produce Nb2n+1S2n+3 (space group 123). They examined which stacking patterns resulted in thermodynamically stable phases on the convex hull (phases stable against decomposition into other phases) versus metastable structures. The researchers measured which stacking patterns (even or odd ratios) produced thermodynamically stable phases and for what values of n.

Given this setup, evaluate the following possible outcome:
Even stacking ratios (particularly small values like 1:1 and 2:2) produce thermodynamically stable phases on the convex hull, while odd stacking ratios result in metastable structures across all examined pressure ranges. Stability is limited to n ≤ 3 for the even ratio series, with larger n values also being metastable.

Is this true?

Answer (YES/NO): NO